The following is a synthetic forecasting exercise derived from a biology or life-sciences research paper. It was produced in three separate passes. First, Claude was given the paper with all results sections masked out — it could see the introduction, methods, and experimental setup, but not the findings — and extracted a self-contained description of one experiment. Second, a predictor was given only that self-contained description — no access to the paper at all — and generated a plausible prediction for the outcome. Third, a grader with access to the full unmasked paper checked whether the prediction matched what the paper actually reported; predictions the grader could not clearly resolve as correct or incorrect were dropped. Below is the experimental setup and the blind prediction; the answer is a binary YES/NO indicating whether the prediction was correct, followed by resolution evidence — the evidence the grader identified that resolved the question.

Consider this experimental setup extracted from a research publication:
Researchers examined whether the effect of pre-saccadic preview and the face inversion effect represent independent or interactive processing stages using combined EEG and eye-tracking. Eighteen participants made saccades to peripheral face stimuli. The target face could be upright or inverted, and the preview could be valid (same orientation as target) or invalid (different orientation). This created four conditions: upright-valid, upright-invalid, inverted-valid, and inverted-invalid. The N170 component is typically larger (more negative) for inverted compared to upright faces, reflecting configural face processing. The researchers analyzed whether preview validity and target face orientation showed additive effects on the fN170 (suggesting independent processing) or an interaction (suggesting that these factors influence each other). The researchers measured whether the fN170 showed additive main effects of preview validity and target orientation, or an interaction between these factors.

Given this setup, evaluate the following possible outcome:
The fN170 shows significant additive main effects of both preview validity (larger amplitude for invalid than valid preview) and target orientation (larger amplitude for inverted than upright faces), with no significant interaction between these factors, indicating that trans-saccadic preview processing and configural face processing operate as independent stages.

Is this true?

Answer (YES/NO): YES